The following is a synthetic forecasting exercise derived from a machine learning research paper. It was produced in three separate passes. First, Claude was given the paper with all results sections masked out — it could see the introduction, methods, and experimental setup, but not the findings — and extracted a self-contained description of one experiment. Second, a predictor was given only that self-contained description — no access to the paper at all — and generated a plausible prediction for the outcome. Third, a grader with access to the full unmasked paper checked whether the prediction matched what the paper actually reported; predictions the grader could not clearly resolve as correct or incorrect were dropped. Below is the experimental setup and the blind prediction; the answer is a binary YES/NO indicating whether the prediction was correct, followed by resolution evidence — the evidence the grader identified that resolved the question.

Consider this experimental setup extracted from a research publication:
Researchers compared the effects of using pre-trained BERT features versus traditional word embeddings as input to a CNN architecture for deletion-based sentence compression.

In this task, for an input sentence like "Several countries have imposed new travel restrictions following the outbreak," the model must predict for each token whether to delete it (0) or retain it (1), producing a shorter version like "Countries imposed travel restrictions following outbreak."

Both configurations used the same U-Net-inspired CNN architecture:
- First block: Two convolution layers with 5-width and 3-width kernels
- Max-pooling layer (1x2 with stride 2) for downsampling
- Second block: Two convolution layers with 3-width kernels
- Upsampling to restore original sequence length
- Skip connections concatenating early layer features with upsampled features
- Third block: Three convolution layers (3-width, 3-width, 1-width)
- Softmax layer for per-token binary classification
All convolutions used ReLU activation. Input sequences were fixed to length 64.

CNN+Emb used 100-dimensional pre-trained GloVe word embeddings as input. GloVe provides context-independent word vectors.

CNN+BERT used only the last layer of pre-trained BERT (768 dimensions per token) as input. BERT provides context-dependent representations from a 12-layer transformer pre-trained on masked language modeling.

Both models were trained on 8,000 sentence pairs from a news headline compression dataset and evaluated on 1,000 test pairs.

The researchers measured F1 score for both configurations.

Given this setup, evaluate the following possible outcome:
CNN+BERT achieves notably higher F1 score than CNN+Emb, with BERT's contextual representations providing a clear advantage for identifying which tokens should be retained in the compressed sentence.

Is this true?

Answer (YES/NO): YES